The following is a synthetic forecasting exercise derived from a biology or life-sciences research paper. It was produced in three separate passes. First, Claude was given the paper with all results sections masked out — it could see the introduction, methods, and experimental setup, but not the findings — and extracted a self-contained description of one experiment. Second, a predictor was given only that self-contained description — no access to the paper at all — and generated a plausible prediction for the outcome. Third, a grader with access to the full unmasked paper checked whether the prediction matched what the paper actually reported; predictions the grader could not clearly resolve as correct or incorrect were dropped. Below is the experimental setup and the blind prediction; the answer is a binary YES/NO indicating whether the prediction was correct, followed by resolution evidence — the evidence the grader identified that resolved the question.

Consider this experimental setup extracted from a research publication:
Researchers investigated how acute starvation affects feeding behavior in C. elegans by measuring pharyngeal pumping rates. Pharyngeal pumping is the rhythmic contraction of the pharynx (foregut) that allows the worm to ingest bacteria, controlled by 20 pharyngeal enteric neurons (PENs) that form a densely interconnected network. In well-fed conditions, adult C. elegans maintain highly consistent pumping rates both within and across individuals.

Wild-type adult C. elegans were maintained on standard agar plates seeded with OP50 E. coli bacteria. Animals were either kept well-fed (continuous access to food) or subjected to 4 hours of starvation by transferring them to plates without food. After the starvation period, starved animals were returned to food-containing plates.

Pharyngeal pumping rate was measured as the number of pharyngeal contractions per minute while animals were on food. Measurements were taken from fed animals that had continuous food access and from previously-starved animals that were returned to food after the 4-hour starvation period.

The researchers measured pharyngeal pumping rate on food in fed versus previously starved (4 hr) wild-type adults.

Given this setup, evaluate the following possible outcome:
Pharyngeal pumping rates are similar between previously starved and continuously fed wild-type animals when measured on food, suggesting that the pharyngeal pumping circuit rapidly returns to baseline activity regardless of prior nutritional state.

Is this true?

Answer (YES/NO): NO